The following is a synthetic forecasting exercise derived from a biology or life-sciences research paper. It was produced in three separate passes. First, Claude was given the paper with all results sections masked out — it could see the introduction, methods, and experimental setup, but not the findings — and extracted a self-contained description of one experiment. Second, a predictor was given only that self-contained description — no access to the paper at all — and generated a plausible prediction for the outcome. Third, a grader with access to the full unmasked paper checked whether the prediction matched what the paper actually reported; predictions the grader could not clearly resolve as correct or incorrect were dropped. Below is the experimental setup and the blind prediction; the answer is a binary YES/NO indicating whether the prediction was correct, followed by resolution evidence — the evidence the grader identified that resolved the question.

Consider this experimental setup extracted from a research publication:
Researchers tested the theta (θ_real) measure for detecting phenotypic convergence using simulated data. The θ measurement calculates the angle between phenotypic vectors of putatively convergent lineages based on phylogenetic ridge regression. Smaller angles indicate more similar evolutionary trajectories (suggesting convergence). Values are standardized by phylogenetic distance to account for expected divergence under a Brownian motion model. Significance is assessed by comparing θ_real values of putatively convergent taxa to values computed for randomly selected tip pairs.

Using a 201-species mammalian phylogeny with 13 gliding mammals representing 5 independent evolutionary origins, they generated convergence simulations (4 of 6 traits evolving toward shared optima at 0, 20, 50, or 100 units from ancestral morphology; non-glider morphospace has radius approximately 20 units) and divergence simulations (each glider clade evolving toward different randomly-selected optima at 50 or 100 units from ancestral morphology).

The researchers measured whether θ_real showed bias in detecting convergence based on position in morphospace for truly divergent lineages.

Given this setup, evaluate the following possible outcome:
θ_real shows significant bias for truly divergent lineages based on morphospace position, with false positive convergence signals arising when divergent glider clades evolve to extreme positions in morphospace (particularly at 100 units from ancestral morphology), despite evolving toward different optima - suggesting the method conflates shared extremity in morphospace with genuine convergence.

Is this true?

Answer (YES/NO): NO